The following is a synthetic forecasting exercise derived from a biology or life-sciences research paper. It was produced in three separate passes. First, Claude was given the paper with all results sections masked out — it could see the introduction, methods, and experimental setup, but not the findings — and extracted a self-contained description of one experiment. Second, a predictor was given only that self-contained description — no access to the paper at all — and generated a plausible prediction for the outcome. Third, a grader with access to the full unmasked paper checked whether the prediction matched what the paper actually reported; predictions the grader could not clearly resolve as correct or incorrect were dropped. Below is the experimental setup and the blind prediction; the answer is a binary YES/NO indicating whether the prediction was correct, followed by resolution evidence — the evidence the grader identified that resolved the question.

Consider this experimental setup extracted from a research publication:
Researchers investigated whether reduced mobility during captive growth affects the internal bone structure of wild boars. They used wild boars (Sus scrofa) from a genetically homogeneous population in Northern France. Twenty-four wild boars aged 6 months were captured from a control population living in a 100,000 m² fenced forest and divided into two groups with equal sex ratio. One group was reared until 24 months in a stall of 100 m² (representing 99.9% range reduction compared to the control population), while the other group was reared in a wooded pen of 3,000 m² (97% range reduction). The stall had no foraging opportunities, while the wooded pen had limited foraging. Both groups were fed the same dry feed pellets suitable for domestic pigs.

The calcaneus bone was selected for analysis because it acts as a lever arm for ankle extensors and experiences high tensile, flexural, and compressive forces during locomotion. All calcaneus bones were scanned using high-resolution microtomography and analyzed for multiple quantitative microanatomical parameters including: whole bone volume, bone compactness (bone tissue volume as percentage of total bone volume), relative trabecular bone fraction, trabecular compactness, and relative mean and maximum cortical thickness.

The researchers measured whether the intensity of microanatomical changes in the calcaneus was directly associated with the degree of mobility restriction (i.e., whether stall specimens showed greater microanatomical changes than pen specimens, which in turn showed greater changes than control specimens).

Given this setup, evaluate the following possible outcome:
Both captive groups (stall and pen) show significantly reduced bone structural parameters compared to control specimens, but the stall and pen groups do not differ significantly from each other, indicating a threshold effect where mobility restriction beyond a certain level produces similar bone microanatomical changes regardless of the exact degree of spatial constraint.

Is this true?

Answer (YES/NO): NO